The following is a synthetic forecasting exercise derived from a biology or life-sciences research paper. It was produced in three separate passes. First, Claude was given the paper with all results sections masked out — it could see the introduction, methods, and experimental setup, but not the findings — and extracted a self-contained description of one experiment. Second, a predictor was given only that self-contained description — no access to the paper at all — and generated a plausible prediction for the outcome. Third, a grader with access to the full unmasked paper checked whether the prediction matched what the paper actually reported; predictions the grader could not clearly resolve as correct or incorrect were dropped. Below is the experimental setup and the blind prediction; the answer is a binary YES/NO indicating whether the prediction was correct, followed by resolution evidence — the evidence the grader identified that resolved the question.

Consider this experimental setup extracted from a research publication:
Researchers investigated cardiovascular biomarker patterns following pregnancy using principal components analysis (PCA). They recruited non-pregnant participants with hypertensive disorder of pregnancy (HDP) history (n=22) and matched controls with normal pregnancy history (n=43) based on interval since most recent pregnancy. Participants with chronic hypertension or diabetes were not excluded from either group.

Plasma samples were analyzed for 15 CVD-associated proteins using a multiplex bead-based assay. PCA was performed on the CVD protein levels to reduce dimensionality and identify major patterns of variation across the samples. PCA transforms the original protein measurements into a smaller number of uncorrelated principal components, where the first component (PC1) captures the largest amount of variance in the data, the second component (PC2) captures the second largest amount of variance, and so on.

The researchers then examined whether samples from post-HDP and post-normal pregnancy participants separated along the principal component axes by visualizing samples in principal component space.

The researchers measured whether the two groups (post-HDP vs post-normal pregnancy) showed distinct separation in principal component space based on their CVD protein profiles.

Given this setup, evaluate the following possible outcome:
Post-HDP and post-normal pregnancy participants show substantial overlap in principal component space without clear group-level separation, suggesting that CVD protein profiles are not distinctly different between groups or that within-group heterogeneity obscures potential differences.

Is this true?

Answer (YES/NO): NO